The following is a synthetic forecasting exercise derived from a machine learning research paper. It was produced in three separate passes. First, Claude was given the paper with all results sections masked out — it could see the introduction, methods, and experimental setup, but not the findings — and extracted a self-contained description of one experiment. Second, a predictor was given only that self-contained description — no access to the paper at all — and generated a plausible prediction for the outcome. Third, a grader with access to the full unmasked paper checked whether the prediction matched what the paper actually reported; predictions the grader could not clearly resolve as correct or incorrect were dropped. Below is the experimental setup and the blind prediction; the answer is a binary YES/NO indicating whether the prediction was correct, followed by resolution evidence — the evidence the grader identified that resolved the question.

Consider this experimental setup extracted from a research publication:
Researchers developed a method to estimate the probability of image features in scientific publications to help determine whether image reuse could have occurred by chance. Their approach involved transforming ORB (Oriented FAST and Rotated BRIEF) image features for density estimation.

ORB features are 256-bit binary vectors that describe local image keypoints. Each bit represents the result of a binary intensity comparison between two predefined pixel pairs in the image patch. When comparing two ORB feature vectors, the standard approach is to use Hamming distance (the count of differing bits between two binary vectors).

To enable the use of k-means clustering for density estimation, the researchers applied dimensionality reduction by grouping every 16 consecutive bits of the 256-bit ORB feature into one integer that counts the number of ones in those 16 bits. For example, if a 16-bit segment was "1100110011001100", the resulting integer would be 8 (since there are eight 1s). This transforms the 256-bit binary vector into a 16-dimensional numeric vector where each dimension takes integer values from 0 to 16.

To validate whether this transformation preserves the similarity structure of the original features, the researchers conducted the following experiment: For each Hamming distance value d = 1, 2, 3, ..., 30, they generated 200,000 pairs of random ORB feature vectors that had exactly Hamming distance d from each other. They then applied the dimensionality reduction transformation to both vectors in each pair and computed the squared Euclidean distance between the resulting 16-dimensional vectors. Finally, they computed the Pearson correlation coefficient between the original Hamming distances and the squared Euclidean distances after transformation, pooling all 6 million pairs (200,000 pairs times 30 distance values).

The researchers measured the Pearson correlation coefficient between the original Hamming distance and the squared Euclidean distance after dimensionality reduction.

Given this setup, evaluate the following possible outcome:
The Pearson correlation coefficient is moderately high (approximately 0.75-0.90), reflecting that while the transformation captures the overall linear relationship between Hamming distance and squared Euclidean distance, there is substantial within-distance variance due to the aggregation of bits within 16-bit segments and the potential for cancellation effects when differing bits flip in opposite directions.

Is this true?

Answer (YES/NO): YES